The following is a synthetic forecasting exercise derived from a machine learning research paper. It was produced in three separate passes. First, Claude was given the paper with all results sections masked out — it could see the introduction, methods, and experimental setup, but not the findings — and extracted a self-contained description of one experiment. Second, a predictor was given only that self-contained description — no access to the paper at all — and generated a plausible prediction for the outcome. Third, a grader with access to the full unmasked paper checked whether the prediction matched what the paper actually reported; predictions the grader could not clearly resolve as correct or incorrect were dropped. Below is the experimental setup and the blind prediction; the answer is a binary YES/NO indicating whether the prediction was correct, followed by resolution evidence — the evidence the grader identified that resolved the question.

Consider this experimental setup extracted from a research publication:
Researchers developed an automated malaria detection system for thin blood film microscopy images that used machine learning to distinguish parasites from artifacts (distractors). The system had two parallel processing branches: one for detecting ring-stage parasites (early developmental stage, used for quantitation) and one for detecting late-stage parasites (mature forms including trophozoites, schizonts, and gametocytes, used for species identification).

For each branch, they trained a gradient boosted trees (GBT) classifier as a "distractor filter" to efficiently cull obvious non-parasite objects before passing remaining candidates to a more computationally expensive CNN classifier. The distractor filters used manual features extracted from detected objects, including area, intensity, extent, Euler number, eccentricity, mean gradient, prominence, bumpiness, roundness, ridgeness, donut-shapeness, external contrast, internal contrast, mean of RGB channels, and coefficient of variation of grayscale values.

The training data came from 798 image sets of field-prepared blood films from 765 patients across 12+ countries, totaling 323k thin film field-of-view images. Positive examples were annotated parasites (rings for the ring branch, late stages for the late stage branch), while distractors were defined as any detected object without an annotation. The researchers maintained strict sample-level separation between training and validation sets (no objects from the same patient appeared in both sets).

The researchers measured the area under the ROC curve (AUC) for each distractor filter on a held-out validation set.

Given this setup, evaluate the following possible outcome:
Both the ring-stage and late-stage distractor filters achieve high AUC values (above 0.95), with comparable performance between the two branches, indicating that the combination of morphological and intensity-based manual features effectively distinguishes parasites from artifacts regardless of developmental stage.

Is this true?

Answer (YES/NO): NO